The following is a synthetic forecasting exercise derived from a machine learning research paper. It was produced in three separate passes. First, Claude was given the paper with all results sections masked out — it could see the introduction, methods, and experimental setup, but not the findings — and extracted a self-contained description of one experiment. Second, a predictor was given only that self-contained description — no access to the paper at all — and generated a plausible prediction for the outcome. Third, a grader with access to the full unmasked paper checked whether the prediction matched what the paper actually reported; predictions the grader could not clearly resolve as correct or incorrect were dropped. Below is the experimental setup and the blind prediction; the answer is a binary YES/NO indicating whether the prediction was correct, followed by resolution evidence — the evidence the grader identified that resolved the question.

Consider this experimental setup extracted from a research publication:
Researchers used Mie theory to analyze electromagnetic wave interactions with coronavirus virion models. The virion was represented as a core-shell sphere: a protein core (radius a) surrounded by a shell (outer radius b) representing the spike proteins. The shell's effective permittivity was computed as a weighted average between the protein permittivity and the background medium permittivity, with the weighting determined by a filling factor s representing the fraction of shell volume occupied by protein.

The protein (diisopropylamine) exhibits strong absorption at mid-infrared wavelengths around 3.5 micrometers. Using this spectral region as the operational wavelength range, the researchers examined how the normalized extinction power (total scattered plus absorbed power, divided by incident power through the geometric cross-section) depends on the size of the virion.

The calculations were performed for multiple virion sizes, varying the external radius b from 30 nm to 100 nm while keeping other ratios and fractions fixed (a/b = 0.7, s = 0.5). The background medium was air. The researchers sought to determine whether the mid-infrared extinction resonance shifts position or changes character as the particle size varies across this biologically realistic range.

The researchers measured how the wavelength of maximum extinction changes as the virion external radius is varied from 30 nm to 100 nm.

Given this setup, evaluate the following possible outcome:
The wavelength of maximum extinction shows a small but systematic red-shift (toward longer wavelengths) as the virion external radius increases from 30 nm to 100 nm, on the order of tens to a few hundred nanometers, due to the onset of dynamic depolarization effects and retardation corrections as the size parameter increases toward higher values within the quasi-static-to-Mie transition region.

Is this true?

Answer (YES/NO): NO